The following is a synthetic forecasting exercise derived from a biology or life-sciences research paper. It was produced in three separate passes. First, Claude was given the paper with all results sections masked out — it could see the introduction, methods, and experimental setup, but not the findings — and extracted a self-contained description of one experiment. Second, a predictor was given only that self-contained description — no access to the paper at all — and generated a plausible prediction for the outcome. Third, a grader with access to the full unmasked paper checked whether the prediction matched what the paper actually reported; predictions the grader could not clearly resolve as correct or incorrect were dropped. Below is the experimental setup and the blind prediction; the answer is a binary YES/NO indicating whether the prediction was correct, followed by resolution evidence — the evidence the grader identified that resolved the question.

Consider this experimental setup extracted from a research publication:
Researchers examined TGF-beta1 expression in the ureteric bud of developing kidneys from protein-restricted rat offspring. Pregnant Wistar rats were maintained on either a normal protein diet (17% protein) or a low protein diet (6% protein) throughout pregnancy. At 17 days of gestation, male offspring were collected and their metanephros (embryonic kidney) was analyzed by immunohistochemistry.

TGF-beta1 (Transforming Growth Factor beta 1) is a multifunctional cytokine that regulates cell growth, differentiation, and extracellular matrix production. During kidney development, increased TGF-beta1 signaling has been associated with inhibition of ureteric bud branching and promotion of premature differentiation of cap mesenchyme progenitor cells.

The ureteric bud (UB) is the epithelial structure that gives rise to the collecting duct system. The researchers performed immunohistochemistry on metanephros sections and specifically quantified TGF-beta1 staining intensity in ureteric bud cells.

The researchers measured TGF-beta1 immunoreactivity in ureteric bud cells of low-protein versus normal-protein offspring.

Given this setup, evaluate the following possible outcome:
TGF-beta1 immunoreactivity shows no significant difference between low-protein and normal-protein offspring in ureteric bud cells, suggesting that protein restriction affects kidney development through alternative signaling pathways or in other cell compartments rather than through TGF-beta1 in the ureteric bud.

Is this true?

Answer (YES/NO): NO